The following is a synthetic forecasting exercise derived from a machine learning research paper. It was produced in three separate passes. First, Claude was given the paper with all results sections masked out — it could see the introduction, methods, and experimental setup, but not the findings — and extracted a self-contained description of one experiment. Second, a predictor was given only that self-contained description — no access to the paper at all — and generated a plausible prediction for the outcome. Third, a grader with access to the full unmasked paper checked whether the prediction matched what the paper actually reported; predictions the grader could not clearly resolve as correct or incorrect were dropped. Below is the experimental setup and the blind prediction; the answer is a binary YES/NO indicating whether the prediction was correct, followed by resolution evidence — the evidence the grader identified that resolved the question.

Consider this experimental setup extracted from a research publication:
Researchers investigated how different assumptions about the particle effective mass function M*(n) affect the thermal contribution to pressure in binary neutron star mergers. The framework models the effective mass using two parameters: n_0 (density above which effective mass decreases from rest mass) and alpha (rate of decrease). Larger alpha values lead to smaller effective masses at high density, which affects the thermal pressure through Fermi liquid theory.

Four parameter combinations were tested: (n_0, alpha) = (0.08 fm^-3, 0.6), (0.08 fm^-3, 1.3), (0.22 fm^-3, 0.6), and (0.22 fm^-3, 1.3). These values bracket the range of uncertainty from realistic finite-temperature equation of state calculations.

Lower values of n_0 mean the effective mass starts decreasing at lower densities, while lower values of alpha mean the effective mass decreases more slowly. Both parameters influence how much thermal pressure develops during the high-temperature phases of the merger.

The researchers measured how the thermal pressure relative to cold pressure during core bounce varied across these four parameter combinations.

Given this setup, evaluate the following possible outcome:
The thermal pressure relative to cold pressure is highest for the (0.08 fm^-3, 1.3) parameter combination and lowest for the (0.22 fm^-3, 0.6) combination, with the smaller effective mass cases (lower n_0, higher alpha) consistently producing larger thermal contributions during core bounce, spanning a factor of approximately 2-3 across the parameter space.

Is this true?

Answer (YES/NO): NO